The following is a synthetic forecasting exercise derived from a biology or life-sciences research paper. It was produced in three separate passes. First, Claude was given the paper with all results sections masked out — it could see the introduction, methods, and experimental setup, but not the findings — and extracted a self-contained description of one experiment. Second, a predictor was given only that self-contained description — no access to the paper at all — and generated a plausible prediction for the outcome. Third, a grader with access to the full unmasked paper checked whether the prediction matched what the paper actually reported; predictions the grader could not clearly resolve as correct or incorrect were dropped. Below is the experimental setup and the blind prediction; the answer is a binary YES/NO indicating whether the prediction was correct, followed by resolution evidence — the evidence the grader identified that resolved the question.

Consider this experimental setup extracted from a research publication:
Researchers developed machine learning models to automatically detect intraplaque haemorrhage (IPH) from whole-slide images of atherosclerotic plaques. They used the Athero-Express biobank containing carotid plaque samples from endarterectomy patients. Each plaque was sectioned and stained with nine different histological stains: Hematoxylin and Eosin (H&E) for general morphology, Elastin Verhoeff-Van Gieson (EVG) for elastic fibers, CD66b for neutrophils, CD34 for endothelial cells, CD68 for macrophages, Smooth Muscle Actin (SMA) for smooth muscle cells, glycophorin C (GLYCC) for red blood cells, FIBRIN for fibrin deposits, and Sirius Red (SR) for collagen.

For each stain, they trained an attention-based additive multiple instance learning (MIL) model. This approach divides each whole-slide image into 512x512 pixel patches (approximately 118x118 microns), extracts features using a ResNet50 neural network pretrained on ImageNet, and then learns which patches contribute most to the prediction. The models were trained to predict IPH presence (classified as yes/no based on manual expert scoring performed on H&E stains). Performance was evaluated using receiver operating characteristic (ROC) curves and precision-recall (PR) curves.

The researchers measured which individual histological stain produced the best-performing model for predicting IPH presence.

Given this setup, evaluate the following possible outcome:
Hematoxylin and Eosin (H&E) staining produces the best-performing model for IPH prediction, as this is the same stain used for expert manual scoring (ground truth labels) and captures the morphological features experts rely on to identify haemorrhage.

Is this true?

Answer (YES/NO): YES